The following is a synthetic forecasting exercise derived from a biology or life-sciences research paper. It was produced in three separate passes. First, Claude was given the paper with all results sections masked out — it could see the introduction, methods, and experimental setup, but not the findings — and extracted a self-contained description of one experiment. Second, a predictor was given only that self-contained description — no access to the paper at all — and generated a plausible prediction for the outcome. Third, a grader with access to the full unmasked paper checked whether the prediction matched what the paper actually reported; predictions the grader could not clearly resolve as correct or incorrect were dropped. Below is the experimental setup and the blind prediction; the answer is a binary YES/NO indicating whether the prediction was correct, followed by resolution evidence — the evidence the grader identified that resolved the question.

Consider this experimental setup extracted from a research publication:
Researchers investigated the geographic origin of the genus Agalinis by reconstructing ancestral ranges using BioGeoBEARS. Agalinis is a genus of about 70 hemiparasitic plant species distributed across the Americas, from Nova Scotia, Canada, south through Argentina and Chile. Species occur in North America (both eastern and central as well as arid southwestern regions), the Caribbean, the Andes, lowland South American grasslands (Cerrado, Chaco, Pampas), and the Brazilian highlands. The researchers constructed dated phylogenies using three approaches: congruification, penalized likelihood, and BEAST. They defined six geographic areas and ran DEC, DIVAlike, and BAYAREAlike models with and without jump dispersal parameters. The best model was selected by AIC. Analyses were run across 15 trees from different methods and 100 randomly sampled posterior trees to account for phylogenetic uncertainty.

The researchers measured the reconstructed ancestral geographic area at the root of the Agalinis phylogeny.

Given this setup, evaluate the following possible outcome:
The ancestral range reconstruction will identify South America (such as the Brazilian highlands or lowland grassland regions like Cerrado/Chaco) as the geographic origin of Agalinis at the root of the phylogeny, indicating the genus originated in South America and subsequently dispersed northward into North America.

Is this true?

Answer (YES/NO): NO